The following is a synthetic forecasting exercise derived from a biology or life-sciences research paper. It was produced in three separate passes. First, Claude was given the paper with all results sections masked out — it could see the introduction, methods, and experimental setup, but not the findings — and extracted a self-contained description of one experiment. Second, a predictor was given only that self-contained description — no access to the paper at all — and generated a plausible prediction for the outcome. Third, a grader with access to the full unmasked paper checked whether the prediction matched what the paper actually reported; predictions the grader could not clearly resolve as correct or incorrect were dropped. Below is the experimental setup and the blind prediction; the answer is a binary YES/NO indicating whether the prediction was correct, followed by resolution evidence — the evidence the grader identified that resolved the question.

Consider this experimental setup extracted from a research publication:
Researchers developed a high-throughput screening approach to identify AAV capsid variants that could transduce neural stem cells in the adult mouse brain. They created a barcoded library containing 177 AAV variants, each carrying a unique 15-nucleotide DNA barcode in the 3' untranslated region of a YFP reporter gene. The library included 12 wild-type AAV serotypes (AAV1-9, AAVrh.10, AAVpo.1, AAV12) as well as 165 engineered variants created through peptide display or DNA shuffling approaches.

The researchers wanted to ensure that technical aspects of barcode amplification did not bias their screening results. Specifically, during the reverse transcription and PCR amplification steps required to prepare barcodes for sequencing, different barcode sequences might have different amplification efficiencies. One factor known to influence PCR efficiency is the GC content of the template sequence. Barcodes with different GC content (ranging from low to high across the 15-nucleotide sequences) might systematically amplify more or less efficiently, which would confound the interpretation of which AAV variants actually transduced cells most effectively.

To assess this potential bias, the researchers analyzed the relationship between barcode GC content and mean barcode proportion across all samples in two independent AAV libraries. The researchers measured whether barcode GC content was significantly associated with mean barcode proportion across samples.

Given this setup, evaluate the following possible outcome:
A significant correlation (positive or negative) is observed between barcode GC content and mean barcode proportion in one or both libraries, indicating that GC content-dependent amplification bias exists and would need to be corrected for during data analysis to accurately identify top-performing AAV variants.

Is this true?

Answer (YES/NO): NO